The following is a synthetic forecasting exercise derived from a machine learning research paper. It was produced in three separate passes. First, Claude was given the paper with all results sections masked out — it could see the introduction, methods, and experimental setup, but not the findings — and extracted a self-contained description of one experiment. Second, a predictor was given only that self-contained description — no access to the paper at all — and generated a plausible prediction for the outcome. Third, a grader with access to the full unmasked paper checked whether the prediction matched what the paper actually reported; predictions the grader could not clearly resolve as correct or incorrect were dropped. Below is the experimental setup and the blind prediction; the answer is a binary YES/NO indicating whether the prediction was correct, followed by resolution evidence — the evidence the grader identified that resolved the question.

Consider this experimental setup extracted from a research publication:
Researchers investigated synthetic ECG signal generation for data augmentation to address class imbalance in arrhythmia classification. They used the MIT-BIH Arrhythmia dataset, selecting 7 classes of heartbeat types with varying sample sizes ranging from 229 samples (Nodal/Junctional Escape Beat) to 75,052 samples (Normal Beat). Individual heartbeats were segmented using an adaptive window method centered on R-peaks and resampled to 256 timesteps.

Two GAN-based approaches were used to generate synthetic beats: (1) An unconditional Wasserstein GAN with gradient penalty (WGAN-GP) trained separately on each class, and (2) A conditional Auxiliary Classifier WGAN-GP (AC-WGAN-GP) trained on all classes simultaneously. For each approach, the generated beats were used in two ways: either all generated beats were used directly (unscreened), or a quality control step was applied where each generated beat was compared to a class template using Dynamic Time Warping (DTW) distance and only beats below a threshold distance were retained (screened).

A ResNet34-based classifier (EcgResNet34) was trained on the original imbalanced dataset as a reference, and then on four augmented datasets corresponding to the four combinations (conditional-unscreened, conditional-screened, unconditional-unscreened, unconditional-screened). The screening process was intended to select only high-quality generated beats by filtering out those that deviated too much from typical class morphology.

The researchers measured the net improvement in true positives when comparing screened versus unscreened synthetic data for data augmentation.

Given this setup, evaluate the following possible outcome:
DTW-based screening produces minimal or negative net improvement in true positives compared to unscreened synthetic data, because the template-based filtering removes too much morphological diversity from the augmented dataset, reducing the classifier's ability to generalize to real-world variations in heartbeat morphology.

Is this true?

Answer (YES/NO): NO